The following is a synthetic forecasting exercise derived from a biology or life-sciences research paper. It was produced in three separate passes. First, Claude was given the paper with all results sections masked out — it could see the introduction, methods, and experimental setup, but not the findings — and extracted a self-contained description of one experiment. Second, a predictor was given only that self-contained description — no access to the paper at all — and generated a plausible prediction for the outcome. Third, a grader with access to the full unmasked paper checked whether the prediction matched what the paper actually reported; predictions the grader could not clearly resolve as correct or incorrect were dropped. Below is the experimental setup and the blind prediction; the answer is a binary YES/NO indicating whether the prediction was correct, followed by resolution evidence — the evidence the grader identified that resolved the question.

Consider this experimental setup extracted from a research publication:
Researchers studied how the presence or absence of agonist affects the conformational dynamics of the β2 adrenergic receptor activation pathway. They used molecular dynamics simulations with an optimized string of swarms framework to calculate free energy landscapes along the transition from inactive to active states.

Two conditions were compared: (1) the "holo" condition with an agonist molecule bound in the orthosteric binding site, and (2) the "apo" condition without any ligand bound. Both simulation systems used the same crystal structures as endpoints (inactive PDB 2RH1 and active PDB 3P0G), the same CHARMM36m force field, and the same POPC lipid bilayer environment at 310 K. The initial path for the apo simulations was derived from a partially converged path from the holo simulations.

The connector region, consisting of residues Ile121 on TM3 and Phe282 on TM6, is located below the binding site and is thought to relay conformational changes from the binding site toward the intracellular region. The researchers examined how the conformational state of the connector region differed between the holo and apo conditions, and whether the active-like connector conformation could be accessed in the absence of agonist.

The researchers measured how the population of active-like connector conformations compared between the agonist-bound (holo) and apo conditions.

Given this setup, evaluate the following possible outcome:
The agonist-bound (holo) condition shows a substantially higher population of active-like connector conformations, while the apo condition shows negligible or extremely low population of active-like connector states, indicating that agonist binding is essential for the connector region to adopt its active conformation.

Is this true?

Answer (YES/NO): NO